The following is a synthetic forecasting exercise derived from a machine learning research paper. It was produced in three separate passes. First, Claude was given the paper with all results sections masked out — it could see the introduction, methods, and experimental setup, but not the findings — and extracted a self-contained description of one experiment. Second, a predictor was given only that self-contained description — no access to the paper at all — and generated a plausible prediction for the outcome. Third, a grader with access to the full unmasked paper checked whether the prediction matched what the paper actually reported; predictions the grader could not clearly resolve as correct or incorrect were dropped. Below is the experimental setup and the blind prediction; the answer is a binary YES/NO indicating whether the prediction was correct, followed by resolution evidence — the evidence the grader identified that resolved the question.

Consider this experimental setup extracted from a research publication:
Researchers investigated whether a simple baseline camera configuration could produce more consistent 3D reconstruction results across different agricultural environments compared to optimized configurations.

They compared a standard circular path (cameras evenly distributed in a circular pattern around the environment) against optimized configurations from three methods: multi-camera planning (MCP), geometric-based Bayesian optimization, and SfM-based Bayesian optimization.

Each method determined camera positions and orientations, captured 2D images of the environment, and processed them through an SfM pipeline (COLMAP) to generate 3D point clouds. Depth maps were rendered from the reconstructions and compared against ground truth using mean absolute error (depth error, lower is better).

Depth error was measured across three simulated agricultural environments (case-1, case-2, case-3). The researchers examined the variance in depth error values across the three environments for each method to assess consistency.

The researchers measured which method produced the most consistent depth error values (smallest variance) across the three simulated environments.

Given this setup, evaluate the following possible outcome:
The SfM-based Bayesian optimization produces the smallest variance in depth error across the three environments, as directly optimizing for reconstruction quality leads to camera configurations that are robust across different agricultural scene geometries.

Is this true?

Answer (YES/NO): NO